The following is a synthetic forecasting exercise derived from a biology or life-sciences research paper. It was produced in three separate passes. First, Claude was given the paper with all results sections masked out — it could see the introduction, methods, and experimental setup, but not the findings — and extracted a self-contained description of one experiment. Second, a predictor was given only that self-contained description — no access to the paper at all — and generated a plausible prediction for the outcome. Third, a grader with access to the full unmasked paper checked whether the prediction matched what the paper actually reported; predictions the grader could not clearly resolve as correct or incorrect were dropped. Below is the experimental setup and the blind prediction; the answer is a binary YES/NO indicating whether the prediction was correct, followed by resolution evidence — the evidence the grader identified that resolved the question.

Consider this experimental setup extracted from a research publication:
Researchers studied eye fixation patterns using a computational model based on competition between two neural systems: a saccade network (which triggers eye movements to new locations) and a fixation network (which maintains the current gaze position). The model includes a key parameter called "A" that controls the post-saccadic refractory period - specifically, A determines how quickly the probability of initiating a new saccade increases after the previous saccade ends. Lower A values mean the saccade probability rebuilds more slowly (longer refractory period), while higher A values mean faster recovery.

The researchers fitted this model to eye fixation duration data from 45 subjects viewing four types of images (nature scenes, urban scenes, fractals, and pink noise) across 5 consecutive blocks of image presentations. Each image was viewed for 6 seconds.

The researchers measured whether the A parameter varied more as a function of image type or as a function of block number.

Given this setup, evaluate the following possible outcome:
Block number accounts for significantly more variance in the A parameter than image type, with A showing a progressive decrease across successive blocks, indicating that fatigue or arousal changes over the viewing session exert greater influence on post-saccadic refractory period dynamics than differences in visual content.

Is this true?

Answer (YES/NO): NO